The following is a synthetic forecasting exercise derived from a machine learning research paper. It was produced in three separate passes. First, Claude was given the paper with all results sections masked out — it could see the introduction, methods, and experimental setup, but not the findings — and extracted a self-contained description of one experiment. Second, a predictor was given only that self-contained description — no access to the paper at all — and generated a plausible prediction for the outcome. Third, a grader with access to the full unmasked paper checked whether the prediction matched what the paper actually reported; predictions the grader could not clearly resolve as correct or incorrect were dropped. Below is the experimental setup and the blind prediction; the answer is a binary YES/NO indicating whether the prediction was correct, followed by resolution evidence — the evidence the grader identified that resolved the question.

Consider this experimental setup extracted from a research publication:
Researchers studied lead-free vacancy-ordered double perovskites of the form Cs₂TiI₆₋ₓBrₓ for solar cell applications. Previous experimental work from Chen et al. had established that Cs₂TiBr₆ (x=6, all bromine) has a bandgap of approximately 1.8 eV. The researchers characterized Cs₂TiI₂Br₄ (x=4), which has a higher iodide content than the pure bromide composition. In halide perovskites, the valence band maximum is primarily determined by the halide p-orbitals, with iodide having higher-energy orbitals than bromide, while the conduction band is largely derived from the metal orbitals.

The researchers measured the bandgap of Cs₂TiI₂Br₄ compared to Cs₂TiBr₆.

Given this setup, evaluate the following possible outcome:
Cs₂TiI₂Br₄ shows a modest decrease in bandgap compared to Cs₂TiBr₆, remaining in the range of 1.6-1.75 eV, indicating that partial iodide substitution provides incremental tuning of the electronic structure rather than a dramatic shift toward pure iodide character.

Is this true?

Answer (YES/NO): NO